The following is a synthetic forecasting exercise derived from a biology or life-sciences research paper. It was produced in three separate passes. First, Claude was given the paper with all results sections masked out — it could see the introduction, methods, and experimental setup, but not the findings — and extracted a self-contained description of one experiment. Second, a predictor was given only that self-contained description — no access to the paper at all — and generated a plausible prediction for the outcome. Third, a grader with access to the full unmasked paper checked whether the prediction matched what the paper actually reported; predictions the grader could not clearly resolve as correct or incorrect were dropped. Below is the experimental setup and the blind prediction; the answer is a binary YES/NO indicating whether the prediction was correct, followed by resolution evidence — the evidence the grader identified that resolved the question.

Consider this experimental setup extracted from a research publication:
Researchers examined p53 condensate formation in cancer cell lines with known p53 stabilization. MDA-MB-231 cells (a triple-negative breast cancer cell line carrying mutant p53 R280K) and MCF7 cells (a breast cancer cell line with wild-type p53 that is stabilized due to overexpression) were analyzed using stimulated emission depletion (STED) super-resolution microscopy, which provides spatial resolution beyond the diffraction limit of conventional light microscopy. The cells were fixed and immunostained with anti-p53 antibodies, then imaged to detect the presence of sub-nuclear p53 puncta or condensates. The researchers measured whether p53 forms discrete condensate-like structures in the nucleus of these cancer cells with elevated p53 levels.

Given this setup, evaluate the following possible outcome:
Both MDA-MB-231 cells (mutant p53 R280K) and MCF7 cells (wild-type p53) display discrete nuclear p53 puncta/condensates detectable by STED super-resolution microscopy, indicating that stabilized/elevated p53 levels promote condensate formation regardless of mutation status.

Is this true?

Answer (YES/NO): YES